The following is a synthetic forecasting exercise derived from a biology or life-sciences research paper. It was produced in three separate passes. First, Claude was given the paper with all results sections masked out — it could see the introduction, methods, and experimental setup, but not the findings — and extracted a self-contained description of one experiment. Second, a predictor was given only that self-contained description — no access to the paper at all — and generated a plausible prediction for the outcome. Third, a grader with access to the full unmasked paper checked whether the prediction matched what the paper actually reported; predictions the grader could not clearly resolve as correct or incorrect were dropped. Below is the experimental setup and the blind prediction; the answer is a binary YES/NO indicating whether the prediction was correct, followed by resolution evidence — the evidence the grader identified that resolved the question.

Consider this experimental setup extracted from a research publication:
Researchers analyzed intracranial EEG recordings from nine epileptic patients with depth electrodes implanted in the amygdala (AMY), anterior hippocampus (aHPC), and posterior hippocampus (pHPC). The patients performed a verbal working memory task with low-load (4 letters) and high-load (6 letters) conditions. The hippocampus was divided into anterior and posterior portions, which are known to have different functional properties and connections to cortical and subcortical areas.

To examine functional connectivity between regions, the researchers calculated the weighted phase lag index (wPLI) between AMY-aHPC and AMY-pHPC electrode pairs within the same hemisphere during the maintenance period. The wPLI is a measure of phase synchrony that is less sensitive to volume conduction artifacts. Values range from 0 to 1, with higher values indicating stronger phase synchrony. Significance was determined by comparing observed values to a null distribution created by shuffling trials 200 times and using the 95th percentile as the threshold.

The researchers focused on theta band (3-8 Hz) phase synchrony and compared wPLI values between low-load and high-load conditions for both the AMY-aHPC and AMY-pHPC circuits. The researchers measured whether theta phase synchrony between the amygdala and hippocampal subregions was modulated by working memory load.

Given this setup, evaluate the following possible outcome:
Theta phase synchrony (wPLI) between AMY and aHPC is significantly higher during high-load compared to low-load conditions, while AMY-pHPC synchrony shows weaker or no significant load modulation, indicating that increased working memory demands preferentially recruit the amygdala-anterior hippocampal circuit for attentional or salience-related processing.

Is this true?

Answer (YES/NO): YES